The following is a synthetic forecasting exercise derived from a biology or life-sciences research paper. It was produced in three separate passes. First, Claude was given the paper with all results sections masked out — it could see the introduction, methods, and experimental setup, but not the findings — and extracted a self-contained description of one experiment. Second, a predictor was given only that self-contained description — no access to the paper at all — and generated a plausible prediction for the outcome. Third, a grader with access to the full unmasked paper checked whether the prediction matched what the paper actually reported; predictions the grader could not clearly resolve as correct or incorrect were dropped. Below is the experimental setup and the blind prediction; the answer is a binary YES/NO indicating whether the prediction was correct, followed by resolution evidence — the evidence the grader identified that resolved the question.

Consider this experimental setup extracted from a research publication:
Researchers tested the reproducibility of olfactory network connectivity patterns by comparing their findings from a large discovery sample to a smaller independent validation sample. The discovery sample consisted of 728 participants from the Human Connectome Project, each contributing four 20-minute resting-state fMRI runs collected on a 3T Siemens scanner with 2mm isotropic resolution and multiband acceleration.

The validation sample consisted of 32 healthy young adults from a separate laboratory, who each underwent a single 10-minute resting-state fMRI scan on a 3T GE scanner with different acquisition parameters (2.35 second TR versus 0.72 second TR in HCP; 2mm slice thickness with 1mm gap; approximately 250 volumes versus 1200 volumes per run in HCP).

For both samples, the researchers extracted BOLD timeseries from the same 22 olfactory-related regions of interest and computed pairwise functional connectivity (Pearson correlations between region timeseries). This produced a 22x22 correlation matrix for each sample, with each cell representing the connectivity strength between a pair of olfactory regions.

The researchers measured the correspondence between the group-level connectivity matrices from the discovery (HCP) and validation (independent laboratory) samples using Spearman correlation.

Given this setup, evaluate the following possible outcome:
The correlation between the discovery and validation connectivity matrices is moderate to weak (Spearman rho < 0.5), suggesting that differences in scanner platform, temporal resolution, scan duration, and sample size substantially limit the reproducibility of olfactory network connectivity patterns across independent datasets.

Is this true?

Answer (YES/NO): NO